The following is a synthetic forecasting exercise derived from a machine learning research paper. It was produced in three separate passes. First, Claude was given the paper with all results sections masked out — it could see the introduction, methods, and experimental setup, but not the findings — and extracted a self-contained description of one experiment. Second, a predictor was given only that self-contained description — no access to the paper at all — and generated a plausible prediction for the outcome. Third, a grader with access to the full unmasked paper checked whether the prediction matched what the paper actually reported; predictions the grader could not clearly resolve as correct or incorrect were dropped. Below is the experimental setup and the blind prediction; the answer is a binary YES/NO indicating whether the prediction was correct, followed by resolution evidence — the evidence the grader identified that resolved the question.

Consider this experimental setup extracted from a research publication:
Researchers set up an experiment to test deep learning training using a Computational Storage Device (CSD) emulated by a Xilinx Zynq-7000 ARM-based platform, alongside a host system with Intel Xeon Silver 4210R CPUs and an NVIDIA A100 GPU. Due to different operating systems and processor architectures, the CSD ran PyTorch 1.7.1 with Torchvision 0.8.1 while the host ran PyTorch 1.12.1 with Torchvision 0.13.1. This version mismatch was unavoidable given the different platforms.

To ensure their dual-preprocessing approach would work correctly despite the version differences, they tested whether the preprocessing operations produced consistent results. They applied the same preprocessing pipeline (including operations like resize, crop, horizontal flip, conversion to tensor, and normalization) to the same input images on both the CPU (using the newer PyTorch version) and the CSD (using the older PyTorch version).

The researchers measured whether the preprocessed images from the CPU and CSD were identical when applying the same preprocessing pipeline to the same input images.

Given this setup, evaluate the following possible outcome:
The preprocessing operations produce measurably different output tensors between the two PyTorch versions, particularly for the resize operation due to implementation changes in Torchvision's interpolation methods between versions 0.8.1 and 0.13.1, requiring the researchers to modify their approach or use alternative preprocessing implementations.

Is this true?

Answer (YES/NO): NO